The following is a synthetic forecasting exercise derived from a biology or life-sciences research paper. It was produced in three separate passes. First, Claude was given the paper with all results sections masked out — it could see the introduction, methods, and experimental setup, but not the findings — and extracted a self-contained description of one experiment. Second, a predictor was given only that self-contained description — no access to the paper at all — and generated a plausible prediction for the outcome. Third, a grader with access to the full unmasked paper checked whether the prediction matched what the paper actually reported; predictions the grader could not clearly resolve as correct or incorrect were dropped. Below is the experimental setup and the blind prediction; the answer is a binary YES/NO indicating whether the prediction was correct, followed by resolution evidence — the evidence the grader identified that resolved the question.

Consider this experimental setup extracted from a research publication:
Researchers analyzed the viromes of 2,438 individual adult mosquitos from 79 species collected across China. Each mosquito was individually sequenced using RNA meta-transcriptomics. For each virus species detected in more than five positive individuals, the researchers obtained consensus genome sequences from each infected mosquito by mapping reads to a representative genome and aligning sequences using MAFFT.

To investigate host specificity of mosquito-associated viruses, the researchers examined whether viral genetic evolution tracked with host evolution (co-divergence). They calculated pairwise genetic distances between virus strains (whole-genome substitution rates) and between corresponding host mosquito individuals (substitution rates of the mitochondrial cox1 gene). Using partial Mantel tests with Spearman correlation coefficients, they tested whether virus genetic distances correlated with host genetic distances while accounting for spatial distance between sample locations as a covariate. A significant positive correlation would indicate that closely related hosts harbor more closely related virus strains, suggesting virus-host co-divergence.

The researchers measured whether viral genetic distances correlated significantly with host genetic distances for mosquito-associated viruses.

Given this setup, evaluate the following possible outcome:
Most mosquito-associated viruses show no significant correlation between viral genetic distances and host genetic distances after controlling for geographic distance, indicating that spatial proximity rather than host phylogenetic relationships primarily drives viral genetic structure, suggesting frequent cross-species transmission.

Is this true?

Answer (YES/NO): NO